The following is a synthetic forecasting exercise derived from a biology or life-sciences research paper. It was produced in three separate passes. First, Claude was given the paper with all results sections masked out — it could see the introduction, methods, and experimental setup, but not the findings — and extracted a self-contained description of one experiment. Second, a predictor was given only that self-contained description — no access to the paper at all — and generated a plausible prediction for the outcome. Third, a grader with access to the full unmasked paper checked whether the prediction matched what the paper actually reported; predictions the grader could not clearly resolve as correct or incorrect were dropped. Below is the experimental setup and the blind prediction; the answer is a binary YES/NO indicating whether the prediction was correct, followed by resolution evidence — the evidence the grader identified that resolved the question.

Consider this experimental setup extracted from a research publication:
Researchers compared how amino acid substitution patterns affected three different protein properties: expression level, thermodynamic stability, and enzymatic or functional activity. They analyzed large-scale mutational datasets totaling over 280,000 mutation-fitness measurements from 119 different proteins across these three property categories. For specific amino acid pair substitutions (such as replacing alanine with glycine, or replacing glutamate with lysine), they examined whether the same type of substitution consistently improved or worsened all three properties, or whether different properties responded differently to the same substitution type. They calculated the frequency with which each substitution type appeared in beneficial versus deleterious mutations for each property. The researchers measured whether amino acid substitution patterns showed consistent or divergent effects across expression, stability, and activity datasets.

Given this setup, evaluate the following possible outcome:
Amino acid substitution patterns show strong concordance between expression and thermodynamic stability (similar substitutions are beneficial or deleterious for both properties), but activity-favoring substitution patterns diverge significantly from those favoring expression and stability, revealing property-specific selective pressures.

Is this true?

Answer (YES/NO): NO